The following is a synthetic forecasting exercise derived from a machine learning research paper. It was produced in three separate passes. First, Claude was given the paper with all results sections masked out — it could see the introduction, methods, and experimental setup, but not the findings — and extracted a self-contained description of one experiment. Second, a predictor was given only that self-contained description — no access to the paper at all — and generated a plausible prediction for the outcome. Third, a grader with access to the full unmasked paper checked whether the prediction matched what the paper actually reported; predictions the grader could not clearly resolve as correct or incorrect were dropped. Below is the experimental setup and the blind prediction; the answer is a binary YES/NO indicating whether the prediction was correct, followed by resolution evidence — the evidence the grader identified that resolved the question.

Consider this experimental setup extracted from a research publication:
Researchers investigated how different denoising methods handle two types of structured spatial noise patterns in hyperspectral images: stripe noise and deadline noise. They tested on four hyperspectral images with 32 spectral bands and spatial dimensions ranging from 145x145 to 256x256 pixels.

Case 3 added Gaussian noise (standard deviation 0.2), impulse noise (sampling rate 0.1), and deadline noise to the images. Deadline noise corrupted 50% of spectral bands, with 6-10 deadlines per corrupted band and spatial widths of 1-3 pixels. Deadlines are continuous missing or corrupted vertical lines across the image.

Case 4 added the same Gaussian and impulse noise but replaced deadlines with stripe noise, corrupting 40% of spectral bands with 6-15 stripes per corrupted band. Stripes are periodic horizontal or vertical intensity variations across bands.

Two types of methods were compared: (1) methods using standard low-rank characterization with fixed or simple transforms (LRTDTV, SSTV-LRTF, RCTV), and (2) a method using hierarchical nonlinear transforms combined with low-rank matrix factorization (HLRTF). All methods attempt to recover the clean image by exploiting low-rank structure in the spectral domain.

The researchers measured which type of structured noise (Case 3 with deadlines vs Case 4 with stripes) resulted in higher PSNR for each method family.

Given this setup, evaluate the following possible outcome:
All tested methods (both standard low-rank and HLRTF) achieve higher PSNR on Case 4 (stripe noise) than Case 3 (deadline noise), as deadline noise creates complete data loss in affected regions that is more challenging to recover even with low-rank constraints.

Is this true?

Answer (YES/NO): NO